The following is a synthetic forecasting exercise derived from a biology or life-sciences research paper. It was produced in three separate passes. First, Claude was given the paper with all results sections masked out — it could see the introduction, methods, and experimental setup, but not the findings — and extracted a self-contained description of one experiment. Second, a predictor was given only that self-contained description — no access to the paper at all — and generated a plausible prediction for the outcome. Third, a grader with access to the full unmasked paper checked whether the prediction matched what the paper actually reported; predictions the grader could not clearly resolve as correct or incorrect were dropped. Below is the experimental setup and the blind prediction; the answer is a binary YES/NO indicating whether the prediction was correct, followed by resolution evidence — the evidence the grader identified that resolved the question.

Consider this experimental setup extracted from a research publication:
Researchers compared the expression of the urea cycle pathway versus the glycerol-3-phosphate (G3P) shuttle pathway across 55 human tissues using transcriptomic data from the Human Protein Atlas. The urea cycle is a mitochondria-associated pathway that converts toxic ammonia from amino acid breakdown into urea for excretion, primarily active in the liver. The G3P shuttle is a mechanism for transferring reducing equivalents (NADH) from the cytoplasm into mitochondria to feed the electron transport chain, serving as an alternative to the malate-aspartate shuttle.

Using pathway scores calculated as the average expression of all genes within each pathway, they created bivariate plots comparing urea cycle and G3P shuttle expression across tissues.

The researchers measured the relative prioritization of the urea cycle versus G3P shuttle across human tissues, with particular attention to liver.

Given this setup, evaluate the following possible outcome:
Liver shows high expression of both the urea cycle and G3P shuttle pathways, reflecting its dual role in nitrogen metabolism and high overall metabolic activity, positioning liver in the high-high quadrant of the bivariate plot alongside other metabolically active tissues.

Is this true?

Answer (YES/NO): NO